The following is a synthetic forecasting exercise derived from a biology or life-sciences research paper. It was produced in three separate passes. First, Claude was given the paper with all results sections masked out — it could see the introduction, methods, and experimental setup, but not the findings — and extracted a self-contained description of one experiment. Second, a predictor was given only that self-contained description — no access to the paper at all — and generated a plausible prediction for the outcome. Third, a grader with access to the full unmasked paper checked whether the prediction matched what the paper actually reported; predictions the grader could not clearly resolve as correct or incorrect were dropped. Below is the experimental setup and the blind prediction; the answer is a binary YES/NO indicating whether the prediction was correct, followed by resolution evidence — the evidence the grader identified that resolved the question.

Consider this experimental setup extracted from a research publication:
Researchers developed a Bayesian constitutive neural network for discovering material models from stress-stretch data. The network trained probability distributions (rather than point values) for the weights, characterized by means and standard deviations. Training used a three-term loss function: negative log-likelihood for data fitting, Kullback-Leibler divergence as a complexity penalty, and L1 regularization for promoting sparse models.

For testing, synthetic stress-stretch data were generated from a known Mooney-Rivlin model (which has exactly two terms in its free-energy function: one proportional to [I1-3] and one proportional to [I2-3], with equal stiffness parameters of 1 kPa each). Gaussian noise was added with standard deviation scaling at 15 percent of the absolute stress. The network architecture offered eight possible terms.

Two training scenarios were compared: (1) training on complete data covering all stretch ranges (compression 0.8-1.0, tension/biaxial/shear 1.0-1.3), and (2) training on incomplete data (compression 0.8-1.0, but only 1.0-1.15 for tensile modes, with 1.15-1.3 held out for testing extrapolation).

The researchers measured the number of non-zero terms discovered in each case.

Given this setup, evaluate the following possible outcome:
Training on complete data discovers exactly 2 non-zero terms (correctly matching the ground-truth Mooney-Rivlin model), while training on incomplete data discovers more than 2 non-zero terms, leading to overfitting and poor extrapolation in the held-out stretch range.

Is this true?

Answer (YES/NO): NO